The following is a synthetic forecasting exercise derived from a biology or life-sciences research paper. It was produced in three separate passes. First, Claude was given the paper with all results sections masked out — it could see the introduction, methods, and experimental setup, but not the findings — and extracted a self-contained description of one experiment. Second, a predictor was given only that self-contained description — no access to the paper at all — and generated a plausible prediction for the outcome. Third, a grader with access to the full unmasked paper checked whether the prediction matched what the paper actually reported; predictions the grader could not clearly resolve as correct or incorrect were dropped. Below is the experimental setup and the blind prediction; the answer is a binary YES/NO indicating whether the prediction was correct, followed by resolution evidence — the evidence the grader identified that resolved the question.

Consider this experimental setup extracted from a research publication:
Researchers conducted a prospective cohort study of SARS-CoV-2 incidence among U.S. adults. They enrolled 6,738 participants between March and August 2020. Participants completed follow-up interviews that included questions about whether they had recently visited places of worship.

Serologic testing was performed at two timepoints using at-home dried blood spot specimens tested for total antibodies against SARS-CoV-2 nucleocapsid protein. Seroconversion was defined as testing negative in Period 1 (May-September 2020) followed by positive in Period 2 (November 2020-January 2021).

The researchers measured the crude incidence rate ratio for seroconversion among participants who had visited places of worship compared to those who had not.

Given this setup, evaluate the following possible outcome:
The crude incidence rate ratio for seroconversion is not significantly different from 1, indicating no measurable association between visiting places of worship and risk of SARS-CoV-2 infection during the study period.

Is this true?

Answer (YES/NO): NO